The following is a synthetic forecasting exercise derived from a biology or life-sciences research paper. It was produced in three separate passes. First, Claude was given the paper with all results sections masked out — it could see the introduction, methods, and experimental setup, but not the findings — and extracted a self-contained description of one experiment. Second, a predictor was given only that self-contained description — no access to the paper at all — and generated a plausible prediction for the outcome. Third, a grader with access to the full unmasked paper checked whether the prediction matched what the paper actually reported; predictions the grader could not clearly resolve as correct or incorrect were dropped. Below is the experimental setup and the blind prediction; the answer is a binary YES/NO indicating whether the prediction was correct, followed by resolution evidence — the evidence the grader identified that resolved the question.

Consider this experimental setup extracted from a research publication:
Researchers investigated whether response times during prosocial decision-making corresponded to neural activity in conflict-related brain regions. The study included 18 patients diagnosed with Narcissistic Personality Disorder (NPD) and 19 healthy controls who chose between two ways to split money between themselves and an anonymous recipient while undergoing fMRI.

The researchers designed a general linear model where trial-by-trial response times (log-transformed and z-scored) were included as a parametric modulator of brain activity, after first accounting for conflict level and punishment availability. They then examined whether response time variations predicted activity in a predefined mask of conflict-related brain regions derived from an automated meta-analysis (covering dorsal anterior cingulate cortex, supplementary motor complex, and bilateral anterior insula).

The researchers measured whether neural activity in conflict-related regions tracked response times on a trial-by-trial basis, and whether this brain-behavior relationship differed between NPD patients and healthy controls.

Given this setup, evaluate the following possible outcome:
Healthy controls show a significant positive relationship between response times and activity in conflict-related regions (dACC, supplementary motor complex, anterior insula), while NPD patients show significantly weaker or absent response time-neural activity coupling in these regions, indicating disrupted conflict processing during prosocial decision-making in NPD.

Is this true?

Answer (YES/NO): YES